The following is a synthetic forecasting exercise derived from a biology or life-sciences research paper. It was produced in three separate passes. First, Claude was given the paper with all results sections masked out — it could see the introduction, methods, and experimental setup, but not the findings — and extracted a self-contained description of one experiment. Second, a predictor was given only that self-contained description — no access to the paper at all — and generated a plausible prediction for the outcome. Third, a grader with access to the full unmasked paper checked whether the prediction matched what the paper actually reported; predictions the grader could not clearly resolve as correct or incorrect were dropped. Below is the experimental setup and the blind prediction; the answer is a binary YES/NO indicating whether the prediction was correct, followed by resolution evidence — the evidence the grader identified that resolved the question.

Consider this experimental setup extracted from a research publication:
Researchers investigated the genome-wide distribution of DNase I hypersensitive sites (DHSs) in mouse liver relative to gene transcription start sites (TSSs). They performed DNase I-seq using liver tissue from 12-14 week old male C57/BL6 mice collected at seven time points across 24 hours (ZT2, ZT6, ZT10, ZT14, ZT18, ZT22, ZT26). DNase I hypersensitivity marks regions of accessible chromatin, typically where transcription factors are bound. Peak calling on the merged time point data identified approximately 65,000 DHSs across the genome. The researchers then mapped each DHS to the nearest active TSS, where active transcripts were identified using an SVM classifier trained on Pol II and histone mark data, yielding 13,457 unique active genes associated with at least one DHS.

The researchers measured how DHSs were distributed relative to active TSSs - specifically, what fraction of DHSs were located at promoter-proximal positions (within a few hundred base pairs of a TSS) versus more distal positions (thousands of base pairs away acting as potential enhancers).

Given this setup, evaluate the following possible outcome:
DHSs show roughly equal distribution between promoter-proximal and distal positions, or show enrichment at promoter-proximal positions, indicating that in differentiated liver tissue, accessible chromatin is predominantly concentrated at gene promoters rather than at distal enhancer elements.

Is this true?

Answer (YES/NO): NO